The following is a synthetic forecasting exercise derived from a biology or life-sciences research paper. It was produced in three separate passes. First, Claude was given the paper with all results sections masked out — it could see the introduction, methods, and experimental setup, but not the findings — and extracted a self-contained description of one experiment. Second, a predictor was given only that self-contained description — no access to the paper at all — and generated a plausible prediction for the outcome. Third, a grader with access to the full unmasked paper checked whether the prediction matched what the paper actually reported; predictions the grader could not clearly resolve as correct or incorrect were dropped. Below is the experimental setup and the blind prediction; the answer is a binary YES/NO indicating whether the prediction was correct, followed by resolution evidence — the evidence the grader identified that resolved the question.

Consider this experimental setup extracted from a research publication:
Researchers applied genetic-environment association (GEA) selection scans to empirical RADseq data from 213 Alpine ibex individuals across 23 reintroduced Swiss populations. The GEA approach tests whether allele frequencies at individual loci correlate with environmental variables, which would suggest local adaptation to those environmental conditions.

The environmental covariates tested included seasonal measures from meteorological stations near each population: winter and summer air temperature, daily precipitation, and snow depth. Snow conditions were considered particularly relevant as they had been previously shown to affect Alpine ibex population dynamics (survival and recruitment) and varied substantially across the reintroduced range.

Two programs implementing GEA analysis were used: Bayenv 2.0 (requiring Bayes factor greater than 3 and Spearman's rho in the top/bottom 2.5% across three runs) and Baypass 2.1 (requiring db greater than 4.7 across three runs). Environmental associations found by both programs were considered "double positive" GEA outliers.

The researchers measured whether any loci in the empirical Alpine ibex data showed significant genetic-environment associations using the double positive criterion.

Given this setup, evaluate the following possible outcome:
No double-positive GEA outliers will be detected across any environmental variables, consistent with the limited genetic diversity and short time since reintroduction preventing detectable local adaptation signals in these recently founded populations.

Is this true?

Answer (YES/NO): NO